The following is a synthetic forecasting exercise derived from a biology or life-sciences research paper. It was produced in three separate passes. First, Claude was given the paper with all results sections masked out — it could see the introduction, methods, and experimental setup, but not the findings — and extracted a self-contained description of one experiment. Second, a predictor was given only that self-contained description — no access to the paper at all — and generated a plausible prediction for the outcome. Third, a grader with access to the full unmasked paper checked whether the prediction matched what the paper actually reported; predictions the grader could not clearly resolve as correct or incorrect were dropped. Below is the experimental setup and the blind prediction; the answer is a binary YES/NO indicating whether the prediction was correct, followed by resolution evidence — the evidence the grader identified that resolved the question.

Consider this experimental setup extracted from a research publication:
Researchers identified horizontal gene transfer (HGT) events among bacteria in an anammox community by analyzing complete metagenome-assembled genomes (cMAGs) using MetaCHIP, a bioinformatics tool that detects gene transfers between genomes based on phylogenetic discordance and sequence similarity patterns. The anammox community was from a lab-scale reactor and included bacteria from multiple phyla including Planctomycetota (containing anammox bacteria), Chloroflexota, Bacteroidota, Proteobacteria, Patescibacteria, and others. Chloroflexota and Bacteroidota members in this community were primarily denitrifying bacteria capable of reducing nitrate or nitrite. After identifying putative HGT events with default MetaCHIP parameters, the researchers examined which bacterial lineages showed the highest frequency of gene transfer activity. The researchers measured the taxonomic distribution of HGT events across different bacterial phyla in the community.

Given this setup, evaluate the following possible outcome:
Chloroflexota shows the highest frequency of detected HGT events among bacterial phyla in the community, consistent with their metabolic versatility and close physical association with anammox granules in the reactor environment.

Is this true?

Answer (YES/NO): YES